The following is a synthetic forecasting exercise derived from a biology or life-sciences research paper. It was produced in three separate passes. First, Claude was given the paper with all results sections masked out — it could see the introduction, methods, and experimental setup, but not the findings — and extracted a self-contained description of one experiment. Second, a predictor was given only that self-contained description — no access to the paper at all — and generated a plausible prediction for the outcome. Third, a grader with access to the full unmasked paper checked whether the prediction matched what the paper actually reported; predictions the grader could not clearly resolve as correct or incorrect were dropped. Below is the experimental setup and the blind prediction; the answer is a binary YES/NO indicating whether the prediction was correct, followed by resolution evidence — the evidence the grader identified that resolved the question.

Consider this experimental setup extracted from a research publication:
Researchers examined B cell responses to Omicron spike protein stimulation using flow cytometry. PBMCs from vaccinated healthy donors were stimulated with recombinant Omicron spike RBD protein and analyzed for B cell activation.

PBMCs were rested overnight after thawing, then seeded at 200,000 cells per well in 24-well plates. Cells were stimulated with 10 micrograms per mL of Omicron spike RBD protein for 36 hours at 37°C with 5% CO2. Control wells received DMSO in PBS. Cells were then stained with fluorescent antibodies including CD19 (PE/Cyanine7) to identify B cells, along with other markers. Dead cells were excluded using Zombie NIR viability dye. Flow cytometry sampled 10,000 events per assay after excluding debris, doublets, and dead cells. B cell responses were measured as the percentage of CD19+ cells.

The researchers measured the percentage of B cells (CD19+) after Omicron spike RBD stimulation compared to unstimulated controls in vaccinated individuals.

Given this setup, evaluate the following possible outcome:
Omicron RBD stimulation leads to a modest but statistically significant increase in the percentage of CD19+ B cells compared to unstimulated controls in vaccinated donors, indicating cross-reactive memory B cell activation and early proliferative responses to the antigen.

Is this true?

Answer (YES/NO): NO